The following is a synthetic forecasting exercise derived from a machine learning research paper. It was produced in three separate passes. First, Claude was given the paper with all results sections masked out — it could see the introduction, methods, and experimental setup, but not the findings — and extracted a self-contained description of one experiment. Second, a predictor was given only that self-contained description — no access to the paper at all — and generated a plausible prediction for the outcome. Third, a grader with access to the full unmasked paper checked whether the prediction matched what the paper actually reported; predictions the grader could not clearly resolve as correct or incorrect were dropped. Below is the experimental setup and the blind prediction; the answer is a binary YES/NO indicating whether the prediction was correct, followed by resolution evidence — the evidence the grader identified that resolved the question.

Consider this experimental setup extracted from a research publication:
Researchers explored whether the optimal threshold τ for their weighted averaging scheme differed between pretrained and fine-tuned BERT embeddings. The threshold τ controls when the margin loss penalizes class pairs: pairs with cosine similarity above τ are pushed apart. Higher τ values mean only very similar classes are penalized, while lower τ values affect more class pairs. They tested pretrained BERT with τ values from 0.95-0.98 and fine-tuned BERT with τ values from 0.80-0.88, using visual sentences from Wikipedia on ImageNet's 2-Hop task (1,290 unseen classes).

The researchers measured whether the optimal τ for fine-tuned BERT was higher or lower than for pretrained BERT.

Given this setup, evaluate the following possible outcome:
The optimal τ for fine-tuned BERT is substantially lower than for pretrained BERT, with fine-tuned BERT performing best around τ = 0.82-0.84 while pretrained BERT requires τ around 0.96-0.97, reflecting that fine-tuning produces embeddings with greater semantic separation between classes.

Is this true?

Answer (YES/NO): NO